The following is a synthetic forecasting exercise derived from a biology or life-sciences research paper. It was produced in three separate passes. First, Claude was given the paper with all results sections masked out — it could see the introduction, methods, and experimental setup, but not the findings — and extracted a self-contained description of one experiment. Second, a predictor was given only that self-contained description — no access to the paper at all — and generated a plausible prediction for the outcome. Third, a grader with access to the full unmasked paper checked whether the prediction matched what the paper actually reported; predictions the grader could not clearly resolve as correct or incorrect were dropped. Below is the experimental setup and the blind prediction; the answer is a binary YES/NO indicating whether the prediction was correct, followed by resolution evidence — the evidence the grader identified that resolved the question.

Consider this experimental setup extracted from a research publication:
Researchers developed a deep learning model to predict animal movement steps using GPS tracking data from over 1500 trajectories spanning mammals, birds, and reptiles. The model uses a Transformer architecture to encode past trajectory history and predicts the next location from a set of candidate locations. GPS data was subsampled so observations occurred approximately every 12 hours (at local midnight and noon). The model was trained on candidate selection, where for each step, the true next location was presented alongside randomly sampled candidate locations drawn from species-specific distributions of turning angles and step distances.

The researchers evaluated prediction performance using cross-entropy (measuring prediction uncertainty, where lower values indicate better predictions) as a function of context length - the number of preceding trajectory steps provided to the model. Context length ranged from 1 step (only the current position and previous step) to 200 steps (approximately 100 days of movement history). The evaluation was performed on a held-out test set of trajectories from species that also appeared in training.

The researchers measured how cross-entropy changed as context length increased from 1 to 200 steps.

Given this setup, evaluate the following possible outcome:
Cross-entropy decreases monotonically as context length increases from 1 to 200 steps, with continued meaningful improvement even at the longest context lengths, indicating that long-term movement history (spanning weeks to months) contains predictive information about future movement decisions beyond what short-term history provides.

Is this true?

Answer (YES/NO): NO